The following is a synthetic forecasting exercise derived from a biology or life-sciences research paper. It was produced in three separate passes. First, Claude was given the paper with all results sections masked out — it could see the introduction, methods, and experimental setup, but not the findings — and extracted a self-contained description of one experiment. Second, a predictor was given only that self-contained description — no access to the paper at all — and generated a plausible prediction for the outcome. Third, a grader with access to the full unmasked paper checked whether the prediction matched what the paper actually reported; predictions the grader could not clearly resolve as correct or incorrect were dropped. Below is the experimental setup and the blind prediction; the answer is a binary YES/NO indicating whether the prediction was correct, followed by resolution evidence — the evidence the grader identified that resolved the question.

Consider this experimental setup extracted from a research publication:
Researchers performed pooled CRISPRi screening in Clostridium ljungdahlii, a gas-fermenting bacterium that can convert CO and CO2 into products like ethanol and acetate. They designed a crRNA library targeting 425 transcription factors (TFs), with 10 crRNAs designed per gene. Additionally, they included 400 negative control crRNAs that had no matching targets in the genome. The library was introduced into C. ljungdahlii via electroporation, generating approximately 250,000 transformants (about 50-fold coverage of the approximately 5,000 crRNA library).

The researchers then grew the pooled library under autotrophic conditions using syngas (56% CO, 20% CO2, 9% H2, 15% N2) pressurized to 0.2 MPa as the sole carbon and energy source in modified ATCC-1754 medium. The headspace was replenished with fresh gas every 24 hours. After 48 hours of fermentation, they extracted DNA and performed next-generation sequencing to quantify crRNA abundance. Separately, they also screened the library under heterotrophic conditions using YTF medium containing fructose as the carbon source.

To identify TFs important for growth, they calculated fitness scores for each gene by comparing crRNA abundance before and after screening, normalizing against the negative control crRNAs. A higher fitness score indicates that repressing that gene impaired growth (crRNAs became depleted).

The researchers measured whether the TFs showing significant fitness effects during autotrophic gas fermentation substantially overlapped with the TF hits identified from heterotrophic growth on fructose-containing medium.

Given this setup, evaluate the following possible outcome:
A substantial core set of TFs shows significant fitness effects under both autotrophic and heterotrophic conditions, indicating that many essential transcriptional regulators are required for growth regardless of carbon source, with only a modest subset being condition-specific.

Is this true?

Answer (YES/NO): NO